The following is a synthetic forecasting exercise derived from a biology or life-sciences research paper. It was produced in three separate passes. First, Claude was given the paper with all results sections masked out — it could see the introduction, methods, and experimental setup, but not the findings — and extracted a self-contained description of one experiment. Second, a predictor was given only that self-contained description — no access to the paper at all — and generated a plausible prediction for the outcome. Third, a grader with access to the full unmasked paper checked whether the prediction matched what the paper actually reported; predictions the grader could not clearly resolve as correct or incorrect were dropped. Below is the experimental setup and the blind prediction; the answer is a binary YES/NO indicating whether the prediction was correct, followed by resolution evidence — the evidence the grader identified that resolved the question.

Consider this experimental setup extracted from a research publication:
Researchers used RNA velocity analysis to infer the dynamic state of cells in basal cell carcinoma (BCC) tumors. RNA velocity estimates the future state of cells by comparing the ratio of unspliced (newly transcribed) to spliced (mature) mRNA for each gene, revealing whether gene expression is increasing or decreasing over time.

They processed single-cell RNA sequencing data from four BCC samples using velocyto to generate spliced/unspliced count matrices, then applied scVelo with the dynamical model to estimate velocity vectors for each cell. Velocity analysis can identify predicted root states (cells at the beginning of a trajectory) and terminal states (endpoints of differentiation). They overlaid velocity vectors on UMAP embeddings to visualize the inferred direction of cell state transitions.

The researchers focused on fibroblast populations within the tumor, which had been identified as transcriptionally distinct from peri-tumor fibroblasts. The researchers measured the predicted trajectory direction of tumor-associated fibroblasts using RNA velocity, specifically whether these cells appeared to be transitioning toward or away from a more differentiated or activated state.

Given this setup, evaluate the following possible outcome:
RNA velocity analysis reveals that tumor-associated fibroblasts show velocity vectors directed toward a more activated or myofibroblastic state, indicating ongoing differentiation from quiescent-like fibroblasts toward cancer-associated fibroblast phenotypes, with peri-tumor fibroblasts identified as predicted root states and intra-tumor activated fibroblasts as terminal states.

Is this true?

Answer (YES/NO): NO